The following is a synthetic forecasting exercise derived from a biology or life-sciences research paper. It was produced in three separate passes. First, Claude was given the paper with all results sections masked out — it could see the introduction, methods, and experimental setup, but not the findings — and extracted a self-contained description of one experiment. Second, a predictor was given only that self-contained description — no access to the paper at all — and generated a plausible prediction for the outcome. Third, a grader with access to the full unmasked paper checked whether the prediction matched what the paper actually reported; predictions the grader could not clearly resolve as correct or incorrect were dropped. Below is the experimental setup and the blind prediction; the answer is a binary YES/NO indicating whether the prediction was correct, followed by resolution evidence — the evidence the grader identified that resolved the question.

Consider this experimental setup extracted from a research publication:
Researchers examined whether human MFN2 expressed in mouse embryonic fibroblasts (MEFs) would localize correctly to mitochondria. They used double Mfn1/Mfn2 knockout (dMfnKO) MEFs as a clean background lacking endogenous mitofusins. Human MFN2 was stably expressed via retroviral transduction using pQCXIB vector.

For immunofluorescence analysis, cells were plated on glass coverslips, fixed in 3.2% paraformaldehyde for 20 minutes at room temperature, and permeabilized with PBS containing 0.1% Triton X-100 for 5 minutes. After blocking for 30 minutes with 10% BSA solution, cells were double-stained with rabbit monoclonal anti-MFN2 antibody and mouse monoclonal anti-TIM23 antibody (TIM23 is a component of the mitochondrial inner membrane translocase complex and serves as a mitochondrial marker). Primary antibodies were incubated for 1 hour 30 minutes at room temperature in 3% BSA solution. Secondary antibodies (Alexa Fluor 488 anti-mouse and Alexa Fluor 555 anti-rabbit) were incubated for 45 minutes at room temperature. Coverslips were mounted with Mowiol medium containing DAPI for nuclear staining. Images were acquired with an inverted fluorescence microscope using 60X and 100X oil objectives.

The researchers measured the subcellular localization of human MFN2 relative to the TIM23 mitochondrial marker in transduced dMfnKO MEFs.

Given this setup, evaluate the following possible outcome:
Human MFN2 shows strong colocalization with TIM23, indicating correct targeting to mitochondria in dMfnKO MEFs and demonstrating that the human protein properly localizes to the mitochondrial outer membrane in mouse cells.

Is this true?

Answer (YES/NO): YES